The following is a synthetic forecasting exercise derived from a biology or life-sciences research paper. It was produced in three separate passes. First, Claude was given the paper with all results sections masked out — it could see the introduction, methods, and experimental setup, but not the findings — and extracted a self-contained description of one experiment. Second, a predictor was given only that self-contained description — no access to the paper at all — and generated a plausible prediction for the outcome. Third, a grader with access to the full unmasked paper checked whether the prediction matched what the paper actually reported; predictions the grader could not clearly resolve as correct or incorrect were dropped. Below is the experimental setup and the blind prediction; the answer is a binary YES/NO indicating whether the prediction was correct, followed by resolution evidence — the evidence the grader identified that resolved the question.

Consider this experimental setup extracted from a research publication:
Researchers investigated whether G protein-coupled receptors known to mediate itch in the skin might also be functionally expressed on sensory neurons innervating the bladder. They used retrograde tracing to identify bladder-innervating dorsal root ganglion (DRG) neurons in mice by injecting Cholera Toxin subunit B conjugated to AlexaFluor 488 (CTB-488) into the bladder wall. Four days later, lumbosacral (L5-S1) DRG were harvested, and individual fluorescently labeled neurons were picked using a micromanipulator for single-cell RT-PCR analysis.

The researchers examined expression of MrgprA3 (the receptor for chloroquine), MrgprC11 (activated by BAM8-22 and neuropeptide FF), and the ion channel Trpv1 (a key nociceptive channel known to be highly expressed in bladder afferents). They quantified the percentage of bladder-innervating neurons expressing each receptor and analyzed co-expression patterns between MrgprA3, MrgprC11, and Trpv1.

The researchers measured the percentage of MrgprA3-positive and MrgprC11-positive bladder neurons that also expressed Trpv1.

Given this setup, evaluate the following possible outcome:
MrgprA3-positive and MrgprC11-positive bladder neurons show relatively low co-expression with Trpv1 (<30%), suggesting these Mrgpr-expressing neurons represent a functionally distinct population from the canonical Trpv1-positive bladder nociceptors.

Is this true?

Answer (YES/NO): NO